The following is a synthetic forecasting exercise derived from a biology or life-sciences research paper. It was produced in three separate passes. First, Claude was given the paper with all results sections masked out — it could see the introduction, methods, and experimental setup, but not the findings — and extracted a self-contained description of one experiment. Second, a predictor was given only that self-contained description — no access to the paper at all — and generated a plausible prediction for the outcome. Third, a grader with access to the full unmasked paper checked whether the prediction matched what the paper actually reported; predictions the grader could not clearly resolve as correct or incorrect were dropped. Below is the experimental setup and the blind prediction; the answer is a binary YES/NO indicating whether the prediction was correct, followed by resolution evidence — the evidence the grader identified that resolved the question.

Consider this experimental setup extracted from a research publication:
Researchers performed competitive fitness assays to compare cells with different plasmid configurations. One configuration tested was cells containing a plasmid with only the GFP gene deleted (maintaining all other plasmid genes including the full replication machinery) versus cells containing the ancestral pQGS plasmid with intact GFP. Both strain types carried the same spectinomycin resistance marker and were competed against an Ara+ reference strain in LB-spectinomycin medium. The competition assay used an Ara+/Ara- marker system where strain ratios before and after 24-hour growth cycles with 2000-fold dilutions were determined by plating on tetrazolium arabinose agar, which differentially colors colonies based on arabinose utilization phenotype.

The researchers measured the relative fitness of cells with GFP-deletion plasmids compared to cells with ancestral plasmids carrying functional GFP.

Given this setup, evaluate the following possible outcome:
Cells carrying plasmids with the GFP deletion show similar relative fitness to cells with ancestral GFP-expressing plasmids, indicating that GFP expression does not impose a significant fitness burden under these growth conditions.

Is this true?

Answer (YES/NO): NO